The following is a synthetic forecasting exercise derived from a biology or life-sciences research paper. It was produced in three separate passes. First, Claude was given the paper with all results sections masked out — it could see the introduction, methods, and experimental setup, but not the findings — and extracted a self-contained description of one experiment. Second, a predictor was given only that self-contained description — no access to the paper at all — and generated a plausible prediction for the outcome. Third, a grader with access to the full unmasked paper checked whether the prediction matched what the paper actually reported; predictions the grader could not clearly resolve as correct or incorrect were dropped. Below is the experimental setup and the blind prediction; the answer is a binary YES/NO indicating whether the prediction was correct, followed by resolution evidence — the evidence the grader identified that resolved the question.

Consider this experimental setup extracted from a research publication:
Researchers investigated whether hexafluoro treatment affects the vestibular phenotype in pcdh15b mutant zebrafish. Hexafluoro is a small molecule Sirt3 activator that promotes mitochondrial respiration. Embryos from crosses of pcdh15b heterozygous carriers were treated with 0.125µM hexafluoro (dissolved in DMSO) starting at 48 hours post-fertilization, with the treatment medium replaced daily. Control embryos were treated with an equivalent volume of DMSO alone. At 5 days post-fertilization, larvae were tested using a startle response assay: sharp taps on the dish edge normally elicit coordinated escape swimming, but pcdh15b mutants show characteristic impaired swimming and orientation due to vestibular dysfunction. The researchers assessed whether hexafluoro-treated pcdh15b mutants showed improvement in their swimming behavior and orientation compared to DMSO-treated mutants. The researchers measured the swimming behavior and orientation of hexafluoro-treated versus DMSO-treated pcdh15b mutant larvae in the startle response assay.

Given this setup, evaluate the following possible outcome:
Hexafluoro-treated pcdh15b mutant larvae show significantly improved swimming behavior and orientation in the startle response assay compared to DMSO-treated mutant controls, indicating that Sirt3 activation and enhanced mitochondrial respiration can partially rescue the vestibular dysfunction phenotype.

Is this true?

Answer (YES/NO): NO